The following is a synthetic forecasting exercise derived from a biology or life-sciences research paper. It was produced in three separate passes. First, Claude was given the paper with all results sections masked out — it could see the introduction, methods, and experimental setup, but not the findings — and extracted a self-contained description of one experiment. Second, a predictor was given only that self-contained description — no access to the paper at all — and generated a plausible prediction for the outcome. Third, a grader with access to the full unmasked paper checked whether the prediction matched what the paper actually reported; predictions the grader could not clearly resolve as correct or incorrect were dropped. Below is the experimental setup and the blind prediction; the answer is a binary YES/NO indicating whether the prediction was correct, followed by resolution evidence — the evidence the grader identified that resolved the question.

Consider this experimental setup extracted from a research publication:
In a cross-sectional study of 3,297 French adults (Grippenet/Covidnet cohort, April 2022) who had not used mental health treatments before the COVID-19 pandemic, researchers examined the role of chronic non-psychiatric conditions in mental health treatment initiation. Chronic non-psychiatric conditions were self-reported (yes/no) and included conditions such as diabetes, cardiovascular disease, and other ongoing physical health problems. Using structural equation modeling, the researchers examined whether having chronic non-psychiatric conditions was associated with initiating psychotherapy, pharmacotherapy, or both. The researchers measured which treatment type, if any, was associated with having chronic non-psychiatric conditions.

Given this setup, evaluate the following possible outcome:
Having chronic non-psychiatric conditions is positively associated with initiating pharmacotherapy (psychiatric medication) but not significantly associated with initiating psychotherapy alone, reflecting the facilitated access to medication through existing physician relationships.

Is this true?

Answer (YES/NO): YES